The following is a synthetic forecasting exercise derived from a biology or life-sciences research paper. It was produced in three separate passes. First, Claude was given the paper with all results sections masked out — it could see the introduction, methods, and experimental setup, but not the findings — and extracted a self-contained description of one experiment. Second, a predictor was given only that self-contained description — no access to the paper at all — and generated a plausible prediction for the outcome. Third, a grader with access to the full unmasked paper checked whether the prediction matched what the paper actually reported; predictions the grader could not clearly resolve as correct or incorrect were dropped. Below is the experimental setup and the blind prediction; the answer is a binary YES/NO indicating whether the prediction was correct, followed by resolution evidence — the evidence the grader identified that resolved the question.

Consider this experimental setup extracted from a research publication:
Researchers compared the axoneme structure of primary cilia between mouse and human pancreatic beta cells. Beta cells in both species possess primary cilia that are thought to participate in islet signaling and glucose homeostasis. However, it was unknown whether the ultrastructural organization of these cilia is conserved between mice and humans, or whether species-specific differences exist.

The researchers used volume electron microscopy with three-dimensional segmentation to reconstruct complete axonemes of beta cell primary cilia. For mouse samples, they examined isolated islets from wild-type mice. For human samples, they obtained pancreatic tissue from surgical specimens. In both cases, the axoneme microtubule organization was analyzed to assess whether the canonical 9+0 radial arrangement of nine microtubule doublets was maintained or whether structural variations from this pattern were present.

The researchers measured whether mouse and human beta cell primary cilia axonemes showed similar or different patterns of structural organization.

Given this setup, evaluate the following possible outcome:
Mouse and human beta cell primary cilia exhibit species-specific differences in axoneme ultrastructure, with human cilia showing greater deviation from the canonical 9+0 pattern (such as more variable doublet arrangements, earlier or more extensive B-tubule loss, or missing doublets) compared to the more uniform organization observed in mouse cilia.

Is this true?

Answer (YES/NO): NO